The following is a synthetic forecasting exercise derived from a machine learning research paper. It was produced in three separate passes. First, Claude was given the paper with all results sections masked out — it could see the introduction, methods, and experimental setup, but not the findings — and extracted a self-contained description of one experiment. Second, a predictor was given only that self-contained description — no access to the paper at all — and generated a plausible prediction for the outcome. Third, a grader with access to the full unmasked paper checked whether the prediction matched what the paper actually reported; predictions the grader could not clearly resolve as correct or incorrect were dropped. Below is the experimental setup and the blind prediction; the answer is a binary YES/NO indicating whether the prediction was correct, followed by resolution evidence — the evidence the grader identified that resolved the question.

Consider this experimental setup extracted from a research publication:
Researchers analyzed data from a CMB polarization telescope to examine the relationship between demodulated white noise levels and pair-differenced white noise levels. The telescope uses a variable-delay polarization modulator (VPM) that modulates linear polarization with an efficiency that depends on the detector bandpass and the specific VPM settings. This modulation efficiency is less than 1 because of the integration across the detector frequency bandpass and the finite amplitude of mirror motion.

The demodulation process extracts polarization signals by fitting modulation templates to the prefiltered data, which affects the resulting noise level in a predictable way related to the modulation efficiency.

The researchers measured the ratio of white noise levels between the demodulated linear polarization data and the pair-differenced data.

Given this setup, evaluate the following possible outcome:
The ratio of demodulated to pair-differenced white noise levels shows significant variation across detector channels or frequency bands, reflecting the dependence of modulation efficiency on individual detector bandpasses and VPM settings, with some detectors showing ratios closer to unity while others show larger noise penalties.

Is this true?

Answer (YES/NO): NO